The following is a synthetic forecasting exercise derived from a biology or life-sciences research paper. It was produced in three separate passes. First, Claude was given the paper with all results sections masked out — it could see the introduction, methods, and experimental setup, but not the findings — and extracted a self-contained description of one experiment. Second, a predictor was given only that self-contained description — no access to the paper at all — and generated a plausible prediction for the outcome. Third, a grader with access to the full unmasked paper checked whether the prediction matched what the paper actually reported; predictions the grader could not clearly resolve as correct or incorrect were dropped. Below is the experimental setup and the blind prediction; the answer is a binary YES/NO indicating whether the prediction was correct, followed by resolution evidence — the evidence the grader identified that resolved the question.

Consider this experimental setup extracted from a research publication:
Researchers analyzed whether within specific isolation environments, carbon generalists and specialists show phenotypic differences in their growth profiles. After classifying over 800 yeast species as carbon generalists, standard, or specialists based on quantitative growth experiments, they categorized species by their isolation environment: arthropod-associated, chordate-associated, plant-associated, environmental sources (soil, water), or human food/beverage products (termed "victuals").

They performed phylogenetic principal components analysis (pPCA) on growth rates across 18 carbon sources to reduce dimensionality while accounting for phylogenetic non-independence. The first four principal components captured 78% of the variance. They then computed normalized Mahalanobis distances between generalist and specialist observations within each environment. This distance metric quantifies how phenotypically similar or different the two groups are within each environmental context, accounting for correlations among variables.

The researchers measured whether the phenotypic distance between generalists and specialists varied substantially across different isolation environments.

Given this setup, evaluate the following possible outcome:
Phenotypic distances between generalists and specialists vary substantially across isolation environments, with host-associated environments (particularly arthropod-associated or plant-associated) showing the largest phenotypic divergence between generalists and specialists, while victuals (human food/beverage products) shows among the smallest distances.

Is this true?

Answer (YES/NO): NO